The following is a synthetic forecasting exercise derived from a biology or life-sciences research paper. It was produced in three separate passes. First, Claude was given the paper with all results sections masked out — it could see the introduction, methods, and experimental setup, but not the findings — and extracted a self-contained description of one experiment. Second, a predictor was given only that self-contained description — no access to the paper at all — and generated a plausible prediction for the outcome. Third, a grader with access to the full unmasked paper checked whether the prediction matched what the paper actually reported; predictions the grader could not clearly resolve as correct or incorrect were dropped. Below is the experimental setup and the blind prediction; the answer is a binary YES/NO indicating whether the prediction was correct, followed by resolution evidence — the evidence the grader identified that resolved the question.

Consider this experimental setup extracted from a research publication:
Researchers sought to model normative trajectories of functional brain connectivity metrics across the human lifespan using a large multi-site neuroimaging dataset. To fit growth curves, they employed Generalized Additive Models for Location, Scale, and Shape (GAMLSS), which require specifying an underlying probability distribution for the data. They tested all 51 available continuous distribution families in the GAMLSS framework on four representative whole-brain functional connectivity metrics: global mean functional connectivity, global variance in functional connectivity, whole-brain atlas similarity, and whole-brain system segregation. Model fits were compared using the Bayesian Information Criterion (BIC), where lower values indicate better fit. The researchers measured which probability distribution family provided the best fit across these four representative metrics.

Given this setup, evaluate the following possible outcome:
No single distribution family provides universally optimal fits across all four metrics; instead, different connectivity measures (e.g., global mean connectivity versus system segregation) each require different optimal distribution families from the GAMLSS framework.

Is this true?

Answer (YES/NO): NO